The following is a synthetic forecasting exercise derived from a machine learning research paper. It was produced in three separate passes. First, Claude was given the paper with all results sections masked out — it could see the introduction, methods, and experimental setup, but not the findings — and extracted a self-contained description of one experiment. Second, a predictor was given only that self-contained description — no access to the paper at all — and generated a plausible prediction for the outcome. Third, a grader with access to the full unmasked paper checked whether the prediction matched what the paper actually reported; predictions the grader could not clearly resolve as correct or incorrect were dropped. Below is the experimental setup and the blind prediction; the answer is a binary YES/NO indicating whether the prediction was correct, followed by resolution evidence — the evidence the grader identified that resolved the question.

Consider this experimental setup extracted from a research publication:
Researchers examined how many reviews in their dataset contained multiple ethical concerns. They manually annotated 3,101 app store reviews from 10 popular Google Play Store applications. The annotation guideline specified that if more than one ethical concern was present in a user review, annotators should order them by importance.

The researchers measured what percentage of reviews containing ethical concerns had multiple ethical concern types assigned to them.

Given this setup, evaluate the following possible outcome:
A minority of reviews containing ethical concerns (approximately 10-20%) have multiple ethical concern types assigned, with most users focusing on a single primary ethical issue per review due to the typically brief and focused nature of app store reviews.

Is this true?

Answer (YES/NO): YES